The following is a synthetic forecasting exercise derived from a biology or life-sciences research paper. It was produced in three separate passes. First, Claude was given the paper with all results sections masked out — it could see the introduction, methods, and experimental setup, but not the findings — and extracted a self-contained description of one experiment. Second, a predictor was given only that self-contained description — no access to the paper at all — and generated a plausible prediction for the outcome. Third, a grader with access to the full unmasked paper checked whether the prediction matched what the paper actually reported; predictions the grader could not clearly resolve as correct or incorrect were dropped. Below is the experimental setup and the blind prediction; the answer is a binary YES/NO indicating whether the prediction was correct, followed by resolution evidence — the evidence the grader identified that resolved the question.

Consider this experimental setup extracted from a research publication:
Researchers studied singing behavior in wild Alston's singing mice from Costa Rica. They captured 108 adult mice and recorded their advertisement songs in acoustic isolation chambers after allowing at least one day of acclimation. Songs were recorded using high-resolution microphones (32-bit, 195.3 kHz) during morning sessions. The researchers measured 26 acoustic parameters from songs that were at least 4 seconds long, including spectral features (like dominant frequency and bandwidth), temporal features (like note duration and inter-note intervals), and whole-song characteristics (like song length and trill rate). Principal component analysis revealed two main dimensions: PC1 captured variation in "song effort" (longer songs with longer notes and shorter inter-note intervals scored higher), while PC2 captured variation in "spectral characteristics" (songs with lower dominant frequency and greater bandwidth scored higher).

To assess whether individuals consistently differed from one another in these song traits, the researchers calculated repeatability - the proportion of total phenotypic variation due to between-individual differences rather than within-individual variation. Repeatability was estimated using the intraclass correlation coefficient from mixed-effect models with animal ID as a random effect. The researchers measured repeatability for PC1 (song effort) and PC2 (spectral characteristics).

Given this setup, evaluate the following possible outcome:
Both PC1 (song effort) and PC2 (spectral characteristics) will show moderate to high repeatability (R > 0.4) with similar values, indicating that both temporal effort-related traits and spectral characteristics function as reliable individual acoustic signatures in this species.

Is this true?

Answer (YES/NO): NO